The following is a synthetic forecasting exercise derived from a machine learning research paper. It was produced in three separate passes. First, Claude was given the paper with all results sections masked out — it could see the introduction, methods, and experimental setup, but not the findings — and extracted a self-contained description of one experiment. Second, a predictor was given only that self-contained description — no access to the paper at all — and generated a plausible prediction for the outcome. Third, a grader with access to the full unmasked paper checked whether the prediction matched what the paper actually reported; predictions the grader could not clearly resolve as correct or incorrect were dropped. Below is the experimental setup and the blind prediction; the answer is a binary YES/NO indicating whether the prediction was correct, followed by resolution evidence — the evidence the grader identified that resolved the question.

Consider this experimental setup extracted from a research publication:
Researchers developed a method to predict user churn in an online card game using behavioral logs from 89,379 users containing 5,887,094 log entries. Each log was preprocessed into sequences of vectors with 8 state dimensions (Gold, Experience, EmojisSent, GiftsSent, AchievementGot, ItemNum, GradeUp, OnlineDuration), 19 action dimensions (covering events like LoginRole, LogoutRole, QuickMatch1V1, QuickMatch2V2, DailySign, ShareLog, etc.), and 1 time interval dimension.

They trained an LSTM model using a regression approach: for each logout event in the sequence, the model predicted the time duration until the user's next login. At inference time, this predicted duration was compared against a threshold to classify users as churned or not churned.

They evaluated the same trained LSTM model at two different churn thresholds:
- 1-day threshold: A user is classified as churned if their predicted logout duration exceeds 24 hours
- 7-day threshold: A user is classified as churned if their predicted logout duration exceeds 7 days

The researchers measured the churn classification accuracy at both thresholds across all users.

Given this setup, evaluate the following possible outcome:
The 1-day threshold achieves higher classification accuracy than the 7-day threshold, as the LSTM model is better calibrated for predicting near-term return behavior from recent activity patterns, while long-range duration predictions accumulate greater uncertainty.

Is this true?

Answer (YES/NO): NO